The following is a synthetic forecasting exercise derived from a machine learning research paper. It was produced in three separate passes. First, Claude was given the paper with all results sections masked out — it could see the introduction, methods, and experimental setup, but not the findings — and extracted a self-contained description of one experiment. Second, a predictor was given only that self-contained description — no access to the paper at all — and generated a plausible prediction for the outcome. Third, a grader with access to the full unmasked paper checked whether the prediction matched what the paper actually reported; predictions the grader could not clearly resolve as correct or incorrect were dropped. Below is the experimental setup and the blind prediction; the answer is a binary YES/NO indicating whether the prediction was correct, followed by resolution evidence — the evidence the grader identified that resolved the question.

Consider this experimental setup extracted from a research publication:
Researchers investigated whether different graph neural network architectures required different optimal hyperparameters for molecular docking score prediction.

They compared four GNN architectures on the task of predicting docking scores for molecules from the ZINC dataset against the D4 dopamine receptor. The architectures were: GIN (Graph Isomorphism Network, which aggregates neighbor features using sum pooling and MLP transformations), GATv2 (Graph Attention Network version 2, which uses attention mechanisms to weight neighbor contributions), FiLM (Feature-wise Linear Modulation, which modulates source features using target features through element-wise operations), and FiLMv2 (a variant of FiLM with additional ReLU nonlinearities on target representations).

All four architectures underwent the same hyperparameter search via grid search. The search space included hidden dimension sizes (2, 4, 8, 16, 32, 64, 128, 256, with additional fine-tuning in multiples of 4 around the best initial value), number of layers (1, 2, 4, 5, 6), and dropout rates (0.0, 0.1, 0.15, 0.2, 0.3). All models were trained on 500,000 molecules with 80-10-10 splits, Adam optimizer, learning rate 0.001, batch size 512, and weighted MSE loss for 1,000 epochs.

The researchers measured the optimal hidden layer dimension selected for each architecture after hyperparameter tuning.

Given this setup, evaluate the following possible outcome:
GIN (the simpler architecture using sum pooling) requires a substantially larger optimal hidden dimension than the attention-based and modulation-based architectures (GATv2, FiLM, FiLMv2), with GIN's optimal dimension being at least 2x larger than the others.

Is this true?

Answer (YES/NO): NO